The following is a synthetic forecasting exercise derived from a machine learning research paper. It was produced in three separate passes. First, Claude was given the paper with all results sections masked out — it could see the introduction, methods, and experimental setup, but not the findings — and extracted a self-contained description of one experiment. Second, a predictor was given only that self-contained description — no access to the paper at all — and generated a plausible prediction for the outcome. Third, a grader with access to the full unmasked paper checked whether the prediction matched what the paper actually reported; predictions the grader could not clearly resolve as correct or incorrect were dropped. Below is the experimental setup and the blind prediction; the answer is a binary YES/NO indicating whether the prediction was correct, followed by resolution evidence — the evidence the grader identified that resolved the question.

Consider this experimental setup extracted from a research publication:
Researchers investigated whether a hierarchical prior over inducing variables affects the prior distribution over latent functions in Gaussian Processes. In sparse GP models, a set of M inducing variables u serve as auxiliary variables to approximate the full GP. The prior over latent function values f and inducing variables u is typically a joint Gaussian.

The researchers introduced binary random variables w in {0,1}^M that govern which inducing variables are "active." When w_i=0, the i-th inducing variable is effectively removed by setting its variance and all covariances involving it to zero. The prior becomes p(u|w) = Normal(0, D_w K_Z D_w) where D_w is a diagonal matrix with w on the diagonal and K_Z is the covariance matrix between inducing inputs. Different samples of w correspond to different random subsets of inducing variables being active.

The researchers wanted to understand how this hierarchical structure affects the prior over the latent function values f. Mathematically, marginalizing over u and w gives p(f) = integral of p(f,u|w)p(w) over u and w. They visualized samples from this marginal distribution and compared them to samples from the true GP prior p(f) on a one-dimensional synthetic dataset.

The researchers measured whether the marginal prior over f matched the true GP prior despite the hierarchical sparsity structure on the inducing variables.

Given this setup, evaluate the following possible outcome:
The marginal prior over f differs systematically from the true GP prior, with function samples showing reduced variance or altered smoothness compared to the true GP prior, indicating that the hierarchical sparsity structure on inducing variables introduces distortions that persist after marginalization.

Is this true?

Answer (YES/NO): NO